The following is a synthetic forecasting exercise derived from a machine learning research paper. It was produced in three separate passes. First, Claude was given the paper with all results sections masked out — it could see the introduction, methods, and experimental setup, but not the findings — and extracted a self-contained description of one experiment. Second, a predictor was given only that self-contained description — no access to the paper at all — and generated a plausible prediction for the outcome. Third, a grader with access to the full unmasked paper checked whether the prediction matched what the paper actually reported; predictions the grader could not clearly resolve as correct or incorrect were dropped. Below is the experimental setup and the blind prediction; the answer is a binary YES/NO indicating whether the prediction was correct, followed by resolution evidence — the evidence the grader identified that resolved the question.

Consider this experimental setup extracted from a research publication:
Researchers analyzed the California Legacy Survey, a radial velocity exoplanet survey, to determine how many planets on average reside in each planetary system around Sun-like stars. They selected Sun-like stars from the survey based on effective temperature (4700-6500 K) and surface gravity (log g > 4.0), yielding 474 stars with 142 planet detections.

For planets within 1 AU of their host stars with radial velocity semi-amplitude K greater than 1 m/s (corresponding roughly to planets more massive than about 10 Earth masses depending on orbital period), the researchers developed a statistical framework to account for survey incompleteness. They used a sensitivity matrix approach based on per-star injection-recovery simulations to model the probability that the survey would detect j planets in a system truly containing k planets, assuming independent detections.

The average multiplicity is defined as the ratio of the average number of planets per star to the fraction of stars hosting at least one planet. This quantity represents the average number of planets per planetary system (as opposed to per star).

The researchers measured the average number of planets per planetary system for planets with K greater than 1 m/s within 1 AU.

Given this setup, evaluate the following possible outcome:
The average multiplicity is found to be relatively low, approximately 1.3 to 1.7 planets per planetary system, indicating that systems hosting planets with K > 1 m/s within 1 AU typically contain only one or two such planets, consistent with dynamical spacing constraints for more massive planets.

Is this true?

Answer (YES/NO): NO